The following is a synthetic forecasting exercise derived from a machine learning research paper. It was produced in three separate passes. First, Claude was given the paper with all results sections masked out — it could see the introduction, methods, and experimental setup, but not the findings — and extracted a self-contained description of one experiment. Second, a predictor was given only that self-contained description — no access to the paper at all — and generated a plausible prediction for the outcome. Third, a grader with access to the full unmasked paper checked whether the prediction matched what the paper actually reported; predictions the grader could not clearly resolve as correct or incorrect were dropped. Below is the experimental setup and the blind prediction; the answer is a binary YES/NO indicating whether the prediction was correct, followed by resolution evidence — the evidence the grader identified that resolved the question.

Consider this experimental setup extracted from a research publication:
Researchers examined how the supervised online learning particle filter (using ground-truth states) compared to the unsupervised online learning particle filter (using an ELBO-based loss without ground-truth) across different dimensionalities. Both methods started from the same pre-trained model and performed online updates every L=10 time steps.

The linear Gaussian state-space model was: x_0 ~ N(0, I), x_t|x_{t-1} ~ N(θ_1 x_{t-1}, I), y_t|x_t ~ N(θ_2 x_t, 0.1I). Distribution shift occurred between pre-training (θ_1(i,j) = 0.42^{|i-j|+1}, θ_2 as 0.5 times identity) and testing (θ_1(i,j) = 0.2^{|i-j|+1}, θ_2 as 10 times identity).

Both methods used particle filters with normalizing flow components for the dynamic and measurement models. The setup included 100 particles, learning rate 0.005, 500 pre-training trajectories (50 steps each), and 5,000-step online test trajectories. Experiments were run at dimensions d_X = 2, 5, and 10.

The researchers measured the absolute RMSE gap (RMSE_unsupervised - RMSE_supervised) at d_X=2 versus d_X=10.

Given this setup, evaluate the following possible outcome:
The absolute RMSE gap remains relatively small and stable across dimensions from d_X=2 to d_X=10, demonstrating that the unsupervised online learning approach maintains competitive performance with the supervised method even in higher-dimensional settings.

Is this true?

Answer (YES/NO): NO